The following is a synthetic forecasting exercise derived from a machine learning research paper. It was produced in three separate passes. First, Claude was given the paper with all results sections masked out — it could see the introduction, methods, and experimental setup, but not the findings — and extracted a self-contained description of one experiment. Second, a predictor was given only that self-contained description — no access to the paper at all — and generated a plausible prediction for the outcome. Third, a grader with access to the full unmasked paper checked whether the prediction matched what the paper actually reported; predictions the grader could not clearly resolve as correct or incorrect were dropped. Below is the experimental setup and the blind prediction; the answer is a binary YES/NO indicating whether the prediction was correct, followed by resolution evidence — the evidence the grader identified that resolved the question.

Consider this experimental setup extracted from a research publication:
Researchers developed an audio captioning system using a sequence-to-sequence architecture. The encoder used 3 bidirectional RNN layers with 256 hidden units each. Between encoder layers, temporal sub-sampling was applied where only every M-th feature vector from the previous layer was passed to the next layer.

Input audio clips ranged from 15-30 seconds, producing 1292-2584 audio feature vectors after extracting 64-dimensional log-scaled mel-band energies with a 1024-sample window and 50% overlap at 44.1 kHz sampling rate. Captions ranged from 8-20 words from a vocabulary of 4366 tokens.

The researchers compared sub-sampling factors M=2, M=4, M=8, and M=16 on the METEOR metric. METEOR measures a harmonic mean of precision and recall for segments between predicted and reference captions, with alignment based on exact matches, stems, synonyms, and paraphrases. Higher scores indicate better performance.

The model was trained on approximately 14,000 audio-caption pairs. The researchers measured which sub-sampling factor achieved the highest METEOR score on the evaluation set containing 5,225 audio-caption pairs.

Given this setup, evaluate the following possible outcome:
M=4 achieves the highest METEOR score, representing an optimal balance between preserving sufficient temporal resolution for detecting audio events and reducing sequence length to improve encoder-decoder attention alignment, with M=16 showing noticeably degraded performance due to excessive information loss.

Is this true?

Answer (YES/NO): NO